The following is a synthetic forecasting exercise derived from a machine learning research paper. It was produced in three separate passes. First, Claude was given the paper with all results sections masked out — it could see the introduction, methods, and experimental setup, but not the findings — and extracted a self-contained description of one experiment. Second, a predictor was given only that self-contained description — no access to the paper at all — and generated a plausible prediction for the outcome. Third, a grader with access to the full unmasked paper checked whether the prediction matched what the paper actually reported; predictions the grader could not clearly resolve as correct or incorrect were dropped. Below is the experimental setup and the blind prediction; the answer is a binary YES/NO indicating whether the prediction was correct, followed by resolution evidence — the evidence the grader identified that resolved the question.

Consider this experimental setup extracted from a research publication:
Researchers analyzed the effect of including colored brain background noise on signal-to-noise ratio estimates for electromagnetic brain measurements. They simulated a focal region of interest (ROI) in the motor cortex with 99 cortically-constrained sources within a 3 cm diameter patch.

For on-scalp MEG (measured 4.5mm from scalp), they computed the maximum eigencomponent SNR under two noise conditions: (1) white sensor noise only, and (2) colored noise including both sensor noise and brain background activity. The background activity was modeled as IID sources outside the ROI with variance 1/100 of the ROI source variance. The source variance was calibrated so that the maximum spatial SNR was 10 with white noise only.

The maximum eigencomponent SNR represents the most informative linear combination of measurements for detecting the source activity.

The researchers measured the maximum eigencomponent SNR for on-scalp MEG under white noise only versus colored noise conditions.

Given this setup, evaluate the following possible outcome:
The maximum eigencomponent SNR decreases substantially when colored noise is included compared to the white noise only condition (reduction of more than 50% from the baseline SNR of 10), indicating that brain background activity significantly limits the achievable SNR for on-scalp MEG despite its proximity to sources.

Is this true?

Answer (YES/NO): YES